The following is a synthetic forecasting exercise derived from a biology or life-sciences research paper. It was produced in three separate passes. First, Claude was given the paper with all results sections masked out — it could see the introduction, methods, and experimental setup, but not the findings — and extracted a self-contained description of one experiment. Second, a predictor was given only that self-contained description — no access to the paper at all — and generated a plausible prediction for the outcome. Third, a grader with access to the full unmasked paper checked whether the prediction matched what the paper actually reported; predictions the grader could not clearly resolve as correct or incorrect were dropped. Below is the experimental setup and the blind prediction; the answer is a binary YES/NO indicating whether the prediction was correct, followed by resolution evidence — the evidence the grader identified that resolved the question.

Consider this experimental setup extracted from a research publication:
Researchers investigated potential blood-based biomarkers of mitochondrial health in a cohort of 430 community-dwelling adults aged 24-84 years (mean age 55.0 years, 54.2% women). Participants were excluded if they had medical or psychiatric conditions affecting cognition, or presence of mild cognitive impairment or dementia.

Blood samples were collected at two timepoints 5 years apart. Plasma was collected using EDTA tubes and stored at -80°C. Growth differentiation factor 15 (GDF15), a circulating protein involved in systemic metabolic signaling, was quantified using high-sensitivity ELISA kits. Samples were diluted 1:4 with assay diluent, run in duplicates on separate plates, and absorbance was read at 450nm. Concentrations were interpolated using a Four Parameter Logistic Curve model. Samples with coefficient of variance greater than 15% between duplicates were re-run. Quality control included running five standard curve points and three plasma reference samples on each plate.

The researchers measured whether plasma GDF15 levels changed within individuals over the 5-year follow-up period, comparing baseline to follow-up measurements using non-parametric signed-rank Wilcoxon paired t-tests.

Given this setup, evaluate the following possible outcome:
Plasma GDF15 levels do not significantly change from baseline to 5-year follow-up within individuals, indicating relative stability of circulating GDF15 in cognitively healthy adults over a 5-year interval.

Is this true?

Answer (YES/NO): NO